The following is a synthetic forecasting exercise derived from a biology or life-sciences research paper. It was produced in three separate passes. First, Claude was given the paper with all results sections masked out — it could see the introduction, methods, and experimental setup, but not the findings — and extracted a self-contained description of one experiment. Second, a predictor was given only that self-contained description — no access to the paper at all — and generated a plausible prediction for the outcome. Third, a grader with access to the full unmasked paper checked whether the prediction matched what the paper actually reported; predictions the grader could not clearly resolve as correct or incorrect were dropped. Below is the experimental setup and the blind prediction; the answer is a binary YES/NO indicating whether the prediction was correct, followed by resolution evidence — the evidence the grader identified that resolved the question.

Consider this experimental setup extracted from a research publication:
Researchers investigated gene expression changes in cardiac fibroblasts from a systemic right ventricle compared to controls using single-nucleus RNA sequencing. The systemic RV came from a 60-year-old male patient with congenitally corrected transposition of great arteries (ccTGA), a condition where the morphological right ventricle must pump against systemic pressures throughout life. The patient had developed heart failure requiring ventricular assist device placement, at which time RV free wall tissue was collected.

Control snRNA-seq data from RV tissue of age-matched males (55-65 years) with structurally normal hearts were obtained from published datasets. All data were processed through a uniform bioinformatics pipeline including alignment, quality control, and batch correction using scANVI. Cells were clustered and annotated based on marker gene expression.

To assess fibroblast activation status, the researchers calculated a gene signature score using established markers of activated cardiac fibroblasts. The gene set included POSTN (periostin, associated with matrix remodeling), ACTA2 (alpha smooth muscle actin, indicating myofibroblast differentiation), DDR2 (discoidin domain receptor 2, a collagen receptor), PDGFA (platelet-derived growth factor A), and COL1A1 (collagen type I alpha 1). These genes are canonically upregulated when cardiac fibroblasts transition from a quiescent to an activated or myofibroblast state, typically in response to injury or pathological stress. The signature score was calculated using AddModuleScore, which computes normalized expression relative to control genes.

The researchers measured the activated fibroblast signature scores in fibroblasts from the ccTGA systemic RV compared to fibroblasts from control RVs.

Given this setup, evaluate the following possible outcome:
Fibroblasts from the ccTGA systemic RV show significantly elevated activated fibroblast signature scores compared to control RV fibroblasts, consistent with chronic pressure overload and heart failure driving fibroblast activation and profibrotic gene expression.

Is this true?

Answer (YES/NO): YES